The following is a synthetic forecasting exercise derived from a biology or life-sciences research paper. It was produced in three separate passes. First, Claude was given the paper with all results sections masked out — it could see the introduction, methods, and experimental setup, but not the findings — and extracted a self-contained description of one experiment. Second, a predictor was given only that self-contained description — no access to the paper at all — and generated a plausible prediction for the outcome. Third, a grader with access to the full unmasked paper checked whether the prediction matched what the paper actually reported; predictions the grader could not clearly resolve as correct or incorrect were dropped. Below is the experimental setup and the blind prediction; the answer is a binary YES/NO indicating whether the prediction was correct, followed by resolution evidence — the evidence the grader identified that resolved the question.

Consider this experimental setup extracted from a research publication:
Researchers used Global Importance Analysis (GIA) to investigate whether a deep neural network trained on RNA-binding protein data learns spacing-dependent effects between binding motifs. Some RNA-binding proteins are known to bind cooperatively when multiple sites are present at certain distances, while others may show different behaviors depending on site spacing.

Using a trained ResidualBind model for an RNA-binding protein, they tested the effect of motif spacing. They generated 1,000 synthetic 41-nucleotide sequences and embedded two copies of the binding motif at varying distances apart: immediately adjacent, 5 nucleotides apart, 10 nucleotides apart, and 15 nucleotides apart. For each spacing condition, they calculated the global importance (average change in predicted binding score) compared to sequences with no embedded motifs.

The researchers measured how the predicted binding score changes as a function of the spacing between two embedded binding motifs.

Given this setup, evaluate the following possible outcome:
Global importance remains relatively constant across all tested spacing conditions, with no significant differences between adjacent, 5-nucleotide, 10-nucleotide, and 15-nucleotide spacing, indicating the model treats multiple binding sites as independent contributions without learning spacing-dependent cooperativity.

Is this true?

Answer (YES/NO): NO